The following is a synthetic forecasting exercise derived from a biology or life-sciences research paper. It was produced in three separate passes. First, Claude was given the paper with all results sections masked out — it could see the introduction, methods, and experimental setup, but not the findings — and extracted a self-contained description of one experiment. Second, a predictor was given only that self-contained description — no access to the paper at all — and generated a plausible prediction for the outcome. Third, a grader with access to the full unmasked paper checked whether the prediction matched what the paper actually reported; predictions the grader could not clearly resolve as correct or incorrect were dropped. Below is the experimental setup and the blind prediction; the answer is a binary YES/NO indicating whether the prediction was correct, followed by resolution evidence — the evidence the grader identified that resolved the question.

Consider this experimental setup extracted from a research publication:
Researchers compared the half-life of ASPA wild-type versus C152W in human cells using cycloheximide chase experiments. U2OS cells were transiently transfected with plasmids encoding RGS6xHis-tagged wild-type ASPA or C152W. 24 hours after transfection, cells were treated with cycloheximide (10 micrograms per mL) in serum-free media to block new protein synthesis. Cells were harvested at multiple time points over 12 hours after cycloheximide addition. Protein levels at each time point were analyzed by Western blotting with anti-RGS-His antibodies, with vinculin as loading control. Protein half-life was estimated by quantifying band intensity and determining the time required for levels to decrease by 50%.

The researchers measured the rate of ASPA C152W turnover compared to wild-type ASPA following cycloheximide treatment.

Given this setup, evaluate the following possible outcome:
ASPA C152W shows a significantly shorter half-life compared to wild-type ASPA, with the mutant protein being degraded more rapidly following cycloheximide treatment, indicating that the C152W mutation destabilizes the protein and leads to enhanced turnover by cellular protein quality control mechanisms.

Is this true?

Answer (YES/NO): YES